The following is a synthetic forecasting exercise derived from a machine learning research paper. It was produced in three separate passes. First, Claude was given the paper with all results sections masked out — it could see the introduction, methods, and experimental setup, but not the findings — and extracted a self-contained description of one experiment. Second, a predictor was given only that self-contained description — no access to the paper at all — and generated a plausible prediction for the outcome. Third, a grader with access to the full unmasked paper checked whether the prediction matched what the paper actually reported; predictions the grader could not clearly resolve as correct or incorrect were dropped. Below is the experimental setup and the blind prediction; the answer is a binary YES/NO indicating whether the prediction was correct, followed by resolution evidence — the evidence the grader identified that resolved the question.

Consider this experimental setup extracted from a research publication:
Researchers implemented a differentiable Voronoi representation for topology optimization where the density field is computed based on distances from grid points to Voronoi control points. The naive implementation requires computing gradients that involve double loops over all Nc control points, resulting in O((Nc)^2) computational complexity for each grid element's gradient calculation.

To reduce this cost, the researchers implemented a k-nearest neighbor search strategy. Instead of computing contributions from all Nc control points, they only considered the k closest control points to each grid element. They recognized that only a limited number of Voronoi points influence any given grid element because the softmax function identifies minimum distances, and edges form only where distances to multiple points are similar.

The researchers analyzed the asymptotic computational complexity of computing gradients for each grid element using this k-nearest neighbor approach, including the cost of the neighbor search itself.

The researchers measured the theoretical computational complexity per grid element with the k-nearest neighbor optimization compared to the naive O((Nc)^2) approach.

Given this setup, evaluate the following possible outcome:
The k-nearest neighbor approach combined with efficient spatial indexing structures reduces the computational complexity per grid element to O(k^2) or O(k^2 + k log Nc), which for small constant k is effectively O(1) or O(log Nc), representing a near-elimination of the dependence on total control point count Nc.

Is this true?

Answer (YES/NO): NO